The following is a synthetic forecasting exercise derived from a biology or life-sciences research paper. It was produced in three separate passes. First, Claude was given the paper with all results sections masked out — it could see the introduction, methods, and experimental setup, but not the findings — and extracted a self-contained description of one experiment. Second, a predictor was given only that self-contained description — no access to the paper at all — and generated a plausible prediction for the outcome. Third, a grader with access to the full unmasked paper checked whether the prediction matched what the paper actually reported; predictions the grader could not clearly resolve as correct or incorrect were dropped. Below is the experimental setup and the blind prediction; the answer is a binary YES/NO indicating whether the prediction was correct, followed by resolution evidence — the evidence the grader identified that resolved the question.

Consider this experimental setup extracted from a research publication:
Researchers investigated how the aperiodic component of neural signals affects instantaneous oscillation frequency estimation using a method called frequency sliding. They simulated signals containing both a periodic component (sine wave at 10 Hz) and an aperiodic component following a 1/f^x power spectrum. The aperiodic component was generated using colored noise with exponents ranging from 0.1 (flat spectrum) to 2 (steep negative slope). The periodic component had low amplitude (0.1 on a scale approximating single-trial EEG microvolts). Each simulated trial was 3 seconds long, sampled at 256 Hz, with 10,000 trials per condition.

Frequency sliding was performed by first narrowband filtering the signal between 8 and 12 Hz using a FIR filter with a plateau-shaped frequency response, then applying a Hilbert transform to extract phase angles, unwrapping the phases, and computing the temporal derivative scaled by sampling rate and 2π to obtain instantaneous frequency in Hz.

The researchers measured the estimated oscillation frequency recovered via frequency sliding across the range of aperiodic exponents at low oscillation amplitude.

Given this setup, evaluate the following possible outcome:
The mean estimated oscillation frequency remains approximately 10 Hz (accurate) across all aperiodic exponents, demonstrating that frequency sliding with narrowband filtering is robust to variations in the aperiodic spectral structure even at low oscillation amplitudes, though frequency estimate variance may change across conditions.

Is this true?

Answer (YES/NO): NO